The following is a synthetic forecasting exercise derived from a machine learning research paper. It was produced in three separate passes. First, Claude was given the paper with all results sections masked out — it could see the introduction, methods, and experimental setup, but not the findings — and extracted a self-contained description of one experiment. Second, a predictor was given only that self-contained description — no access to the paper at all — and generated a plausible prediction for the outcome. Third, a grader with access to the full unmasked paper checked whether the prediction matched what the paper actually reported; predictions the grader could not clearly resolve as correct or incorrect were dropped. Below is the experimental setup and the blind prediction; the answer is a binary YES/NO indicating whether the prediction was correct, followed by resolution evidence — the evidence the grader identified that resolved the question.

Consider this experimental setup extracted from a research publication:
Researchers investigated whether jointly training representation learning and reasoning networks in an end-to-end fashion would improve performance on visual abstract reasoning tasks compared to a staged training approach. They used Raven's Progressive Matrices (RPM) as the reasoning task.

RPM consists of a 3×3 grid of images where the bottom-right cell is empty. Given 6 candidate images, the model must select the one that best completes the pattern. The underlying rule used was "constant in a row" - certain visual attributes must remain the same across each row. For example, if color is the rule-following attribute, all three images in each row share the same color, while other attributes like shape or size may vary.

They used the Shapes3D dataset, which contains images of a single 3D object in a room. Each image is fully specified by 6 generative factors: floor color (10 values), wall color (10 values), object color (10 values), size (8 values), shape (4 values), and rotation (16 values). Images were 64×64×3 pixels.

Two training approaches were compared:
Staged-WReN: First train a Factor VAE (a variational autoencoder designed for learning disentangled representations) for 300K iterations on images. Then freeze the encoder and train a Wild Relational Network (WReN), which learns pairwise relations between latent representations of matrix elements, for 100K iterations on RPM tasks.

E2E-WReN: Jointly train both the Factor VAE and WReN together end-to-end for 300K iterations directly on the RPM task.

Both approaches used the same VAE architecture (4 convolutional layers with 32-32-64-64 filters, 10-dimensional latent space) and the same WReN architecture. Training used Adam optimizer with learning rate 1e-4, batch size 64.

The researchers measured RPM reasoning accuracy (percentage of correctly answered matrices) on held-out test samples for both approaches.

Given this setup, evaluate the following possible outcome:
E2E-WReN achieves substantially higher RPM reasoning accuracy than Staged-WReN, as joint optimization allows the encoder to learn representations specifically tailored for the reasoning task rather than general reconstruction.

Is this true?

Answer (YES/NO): YES